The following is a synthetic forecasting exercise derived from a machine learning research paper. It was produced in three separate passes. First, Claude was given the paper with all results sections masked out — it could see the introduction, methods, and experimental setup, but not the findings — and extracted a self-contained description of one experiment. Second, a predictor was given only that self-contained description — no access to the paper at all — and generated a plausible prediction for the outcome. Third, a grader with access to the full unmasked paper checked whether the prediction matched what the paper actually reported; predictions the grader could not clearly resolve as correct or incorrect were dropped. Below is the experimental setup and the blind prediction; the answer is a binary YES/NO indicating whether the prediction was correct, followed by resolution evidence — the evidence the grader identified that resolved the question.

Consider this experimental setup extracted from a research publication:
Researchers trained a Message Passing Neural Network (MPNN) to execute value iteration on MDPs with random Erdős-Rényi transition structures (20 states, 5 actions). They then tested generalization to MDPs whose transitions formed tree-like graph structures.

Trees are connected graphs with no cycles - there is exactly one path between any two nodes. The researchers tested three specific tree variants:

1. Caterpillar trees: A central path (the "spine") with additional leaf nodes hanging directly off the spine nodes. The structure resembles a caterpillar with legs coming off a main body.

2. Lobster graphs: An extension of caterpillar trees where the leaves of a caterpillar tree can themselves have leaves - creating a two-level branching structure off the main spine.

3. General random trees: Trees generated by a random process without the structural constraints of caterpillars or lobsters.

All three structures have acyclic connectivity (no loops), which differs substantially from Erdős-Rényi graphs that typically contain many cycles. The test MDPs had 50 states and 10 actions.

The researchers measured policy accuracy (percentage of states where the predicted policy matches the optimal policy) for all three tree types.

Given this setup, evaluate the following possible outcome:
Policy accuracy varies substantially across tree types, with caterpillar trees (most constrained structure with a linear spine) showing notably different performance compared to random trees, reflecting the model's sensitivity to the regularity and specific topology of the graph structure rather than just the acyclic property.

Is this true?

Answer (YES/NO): NO